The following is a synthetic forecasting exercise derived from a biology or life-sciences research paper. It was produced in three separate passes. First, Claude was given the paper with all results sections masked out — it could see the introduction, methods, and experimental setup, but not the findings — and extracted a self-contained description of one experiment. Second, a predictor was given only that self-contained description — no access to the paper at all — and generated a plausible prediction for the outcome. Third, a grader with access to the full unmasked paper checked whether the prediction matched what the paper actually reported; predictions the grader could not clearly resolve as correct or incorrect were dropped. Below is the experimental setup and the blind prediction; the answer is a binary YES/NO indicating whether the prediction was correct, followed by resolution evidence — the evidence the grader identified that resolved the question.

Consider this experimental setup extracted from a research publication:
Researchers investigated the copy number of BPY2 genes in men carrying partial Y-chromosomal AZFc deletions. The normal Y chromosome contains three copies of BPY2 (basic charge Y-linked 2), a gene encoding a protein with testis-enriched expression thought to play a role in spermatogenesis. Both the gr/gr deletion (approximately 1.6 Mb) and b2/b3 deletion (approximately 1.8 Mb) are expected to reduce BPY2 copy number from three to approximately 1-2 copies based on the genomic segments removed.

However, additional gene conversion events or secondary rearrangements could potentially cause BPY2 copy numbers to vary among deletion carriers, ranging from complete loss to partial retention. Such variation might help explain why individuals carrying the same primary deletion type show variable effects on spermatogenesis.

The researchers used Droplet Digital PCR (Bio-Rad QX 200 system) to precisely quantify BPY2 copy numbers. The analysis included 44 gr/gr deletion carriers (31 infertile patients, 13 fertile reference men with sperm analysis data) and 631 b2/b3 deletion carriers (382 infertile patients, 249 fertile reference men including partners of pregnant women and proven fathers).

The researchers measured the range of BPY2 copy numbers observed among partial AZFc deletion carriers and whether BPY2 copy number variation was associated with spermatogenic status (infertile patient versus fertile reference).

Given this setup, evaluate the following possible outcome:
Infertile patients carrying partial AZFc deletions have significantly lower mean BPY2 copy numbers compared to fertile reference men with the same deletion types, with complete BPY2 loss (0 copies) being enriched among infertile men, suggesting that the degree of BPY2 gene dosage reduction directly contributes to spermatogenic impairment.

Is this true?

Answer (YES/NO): NO